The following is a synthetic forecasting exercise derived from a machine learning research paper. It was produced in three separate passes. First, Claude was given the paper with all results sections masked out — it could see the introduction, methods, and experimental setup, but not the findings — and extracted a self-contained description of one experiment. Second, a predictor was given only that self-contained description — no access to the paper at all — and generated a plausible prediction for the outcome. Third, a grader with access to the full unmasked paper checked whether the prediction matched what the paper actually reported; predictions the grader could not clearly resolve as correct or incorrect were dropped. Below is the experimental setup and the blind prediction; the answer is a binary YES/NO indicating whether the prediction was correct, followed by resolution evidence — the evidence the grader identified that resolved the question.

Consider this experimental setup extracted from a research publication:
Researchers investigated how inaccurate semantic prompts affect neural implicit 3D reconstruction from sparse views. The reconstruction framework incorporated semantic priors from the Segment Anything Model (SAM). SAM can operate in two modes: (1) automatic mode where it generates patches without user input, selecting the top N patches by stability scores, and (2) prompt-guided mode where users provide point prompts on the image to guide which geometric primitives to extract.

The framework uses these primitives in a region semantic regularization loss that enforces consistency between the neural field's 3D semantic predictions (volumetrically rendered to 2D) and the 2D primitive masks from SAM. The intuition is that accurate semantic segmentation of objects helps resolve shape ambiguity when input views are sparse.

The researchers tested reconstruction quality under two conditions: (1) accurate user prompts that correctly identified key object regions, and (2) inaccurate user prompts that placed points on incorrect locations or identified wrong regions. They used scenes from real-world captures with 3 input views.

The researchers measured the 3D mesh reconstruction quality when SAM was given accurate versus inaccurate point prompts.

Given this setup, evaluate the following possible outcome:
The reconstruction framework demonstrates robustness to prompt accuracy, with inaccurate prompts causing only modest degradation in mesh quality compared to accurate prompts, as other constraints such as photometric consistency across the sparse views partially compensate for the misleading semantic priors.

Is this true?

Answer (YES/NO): NO